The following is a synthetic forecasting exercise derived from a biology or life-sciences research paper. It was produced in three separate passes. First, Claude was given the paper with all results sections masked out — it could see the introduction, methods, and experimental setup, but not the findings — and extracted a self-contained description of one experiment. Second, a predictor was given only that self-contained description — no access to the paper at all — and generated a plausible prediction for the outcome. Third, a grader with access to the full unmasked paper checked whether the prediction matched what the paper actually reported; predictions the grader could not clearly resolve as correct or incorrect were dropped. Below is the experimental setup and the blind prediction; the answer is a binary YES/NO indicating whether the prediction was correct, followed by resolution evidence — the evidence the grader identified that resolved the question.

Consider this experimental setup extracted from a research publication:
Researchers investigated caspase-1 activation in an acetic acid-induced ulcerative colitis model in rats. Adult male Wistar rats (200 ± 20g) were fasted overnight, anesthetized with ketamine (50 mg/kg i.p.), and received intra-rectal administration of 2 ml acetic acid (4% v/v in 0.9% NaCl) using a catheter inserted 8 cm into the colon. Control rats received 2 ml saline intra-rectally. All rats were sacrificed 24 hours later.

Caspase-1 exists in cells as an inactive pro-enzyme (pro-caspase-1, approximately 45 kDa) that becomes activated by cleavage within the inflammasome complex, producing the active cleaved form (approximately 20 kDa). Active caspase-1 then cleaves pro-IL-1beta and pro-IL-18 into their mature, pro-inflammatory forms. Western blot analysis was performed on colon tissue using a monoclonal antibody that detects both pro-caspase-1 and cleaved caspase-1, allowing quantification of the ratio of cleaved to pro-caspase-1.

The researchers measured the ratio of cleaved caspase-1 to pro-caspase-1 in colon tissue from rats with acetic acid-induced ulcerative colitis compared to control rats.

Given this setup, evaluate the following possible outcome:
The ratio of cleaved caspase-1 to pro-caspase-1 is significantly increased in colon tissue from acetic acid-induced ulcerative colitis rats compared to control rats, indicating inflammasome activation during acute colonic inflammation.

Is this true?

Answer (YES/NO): YES